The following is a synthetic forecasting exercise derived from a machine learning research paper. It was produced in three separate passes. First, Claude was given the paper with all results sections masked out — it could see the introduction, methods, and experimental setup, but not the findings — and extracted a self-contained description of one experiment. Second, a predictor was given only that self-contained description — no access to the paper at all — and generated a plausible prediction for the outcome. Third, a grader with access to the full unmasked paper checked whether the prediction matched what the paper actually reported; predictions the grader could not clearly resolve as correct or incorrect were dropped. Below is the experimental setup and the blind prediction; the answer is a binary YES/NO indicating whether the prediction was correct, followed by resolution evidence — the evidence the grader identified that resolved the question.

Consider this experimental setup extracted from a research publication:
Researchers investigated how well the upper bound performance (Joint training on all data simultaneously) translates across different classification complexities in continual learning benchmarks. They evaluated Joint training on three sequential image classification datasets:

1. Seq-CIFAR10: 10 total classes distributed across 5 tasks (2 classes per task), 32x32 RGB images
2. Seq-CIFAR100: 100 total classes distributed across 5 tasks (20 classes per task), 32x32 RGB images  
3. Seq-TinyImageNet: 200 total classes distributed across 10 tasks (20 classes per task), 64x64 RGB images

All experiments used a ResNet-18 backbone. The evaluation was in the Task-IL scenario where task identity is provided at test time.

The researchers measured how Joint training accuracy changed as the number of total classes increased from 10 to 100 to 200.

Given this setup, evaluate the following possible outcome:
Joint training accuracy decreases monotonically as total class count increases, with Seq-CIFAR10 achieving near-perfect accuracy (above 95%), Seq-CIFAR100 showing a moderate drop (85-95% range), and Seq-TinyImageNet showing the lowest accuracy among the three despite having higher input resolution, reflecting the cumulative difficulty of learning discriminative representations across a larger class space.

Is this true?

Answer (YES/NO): YES